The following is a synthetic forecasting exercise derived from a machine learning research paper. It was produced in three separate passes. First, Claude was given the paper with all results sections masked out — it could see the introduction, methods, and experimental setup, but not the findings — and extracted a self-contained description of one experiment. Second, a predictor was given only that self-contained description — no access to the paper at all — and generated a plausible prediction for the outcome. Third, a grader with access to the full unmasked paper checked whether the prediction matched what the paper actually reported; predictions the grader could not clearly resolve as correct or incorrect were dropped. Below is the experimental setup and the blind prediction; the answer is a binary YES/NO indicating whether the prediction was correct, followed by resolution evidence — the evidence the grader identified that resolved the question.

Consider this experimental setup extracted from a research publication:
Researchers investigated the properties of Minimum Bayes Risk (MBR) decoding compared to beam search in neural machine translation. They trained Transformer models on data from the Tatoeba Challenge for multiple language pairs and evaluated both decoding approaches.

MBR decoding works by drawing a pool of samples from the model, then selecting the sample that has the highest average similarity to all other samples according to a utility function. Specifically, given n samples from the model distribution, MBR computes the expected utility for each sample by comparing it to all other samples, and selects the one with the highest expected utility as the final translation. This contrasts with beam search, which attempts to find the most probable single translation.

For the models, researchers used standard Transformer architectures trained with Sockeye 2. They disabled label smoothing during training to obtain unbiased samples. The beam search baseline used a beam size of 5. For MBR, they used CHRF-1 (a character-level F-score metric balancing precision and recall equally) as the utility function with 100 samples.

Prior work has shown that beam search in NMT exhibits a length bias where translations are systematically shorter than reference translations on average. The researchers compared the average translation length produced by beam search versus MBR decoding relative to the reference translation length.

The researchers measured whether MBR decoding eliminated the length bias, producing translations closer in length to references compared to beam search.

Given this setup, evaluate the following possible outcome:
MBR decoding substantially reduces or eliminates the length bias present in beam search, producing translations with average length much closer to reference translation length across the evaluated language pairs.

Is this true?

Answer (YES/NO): NO